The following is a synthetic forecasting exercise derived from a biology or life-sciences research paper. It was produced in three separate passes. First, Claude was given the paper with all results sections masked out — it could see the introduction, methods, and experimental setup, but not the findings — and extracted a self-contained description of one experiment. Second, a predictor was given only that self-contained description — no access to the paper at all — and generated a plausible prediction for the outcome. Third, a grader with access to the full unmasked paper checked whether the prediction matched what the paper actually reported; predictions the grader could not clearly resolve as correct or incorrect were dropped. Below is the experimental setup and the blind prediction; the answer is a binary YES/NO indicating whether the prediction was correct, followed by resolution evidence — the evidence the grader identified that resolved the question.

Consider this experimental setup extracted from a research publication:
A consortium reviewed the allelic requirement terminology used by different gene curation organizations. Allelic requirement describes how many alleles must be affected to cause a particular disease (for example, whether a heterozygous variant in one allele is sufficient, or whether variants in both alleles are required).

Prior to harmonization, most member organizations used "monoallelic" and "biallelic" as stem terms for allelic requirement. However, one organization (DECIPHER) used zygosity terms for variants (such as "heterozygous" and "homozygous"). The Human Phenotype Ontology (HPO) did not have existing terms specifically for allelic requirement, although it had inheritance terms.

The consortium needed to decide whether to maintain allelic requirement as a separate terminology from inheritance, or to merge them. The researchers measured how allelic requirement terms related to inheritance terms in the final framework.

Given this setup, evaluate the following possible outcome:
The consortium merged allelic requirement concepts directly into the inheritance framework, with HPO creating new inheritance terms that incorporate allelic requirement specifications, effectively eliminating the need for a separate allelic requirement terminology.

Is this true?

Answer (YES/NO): NO